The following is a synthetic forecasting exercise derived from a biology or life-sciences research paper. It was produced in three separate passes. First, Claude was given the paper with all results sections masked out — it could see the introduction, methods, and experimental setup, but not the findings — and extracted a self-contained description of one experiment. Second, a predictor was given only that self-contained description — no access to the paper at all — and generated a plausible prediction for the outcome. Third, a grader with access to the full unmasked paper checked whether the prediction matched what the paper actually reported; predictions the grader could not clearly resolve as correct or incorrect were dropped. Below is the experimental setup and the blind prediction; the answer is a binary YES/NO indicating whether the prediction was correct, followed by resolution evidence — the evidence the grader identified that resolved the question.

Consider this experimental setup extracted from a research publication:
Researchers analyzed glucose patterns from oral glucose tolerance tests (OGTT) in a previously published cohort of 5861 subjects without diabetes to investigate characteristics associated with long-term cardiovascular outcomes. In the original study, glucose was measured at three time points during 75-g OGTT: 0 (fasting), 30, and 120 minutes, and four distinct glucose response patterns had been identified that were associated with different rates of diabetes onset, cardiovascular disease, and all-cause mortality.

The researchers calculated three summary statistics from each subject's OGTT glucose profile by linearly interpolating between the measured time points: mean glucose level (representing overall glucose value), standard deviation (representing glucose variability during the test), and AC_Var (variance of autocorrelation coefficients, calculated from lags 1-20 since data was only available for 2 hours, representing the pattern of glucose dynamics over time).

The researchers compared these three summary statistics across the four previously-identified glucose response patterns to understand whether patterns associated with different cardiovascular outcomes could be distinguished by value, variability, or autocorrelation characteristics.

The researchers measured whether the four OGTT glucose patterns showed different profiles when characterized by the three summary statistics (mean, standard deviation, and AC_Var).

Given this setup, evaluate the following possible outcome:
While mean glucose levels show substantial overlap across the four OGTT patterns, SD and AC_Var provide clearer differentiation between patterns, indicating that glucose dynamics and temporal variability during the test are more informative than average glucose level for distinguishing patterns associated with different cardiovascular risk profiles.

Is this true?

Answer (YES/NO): NO